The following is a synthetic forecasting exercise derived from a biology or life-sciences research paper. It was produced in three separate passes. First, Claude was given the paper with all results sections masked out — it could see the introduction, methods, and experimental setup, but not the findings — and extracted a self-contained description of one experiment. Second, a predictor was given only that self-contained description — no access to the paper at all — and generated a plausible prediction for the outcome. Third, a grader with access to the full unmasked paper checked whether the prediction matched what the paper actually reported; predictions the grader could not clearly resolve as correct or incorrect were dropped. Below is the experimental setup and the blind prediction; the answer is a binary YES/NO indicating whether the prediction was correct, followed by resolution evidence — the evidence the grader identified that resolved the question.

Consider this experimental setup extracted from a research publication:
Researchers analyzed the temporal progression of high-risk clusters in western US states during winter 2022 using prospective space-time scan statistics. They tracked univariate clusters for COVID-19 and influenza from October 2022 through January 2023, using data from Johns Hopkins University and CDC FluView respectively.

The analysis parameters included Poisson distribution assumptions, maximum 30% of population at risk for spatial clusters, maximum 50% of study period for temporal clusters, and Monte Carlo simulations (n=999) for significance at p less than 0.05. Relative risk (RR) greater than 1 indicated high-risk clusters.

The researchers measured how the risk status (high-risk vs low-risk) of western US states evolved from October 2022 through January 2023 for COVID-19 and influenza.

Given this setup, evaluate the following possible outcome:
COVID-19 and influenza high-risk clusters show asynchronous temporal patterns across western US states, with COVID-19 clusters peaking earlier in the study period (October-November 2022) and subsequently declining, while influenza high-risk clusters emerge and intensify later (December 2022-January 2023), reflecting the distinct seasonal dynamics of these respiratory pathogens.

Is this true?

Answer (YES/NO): NO